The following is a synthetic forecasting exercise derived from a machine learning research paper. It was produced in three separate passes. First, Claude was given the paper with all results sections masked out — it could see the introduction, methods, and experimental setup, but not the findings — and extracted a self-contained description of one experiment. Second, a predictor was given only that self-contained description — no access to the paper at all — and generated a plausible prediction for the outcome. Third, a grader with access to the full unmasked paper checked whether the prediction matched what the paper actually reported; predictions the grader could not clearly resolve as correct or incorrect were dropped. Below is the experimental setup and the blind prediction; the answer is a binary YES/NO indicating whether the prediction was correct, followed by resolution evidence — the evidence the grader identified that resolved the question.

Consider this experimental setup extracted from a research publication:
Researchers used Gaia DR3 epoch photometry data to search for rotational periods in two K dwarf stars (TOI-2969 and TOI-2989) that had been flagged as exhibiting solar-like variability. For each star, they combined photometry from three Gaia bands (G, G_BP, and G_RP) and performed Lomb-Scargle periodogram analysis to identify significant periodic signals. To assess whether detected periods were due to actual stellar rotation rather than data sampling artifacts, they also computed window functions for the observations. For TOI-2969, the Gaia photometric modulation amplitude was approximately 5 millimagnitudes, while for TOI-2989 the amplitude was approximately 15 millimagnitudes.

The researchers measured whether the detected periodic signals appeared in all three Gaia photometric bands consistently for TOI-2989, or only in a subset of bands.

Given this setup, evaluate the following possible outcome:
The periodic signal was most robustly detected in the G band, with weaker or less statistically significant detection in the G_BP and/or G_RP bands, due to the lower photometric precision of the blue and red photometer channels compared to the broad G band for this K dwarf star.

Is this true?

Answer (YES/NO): NO